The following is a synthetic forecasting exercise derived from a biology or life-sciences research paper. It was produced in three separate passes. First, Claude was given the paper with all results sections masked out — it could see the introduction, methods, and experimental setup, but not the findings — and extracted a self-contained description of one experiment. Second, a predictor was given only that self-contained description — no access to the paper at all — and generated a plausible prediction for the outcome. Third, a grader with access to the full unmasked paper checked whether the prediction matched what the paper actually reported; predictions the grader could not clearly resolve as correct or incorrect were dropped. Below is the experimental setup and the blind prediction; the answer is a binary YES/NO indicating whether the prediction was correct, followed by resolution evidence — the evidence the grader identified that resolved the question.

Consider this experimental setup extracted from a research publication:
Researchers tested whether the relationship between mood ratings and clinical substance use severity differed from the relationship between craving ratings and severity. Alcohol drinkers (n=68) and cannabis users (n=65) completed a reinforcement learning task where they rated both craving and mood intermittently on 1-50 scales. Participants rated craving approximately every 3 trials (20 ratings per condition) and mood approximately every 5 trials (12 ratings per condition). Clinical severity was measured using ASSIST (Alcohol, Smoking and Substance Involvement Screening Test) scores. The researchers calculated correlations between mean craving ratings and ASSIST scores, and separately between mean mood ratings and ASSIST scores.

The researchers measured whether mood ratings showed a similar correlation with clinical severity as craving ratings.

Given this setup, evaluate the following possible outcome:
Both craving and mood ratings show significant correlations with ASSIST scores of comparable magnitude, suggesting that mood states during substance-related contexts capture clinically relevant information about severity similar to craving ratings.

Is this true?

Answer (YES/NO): NO